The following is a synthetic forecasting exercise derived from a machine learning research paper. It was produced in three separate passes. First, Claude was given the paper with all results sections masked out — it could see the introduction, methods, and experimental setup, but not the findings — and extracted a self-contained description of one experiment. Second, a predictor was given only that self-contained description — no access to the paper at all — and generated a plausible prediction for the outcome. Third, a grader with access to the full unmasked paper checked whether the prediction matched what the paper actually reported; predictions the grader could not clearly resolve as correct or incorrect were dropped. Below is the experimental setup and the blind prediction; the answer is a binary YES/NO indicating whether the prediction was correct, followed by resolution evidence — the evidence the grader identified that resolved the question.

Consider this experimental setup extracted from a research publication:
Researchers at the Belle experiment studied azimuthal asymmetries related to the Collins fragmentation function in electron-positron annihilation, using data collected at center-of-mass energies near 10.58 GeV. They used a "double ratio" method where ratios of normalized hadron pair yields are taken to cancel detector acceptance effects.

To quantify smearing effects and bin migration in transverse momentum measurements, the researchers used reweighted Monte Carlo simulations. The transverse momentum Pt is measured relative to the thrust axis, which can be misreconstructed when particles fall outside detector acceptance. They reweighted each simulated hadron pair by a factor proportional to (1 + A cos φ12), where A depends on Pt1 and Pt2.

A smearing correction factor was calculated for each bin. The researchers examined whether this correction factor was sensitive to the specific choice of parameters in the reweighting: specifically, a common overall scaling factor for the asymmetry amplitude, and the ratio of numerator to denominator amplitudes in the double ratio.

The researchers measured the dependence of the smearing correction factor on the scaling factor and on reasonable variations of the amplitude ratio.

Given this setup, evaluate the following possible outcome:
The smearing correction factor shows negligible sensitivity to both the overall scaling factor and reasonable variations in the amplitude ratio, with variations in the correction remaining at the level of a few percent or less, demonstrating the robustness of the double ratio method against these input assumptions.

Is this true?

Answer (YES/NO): YES